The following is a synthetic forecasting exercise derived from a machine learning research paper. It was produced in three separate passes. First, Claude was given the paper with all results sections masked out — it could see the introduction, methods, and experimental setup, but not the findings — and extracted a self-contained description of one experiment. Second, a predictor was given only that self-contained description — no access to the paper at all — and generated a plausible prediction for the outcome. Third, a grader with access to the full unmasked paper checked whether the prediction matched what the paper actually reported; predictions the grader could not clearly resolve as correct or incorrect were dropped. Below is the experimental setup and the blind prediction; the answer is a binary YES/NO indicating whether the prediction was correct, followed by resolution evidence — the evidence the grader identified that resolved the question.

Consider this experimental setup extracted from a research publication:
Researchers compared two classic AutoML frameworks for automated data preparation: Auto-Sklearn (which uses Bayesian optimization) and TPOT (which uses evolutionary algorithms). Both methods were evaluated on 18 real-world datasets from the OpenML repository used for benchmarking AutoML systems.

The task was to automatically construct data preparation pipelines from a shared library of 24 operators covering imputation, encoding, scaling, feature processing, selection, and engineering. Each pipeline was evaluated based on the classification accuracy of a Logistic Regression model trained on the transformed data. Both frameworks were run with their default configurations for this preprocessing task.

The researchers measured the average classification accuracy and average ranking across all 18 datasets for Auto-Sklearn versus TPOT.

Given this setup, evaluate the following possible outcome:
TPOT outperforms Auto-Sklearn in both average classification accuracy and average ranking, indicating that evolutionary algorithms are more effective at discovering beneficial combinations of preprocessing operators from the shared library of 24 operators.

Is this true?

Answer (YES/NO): NO